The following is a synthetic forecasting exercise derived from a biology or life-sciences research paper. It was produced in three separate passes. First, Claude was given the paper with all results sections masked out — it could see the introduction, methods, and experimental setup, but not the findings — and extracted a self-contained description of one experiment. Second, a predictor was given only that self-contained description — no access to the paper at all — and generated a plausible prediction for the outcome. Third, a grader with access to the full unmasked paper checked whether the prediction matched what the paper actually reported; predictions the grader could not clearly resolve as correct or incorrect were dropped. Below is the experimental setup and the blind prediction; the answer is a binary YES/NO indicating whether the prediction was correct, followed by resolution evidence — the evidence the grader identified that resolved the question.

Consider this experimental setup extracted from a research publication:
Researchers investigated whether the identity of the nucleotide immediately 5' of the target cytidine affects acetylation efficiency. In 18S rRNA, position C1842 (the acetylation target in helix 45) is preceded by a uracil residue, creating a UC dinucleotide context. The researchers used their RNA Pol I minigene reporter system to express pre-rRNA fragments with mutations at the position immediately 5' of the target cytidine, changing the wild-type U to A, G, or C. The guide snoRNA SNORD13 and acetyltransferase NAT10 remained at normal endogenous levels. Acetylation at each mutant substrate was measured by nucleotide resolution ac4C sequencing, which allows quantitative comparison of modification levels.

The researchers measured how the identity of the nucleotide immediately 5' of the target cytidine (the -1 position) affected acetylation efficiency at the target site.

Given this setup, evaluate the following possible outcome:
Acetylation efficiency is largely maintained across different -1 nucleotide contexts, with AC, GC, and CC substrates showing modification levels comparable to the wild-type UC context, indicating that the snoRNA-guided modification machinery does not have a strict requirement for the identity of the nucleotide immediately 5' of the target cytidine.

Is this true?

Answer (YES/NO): NO